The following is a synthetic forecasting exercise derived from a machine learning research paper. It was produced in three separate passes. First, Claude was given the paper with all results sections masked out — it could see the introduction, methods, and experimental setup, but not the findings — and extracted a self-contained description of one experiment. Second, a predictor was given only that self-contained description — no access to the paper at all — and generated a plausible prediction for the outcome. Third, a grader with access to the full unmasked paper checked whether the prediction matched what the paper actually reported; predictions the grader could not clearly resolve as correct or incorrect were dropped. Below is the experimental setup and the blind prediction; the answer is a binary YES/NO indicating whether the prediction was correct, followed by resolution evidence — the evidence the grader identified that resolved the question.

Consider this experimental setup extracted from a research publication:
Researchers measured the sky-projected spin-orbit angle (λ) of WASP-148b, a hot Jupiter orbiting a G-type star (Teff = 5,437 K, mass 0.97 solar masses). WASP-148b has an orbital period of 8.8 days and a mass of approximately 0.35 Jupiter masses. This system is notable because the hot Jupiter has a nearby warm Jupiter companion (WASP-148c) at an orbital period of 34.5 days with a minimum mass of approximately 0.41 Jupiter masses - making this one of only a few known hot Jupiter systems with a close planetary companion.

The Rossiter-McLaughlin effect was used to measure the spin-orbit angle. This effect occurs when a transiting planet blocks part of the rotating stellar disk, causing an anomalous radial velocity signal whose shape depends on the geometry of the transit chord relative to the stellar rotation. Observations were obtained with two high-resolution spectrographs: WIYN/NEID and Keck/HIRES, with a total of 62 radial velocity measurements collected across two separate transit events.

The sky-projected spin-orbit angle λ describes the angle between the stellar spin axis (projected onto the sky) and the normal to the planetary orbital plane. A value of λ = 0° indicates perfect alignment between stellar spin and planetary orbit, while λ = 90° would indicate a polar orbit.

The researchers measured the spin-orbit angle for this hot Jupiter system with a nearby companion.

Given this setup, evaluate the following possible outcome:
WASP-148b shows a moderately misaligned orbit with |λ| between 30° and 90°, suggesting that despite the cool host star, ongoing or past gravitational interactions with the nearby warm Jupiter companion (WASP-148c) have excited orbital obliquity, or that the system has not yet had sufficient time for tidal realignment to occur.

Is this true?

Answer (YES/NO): NO